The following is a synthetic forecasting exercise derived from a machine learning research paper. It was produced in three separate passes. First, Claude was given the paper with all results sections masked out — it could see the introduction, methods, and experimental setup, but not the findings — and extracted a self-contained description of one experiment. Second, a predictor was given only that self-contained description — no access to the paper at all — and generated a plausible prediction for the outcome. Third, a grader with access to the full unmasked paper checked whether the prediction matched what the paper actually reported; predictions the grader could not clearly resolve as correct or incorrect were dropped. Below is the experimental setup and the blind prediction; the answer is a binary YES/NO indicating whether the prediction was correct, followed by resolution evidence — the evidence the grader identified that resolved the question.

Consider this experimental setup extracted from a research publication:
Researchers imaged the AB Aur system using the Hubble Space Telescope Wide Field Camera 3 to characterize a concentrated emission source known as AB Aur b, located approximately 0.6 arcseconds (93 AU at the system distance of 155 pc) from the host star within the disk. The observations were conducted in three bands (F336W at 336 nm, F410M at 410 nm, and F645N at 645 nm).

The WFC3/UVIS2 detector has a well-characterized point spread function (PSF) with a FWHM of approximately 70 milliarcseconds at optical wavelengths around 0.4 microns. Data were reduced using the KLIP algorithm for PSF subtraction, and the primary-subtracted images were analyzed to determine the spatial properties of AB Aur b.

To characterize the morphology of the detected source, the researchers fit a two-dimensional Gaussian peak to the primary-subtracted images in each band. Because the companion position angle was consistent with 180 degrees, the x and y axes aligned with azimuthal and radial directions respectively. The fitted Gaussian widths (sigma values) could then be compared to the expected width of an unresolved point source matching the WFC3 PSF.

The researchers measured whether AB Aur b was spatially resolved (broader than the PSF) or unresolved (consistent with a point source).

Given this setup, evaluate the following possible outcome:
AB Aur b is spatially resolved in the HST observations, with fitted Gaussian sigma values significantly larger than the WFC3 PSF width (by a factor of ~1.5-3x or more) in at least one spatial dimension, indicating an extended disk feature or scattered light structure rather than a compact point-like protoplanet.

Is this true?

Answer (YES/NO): YES